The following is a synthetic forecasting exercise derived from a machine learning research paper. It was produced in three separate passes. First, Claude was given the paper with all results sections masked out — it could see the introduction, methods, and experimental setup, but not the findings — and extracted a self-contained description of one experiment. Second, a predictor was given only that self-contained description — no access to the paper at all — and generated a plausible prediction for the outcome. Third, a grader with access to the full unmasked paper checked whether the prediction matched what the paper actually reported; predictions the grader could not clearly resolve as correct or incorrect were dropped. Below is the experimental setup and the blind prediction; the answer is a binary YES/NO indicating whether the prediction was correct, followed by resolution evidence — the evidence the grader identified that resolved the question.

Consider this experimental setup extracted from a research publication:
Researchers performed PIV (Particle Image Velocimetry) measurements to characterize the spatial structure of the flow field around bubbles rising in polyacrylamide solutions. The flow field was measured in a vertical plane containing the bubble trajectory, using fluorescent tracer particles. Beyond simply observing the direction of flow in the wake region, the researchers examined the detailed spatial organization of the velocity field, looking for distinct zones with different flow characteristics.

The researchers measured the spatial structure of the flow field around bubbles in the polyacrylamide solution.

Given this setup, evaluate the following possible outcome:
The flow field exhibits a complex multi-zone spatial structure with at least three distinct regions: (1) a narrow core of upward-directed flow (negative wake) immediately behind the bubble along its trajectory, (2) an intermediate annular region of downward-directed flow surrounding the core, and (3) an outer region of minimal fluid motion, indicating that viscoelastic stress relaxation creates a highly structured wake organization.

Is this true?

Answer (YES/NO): NO